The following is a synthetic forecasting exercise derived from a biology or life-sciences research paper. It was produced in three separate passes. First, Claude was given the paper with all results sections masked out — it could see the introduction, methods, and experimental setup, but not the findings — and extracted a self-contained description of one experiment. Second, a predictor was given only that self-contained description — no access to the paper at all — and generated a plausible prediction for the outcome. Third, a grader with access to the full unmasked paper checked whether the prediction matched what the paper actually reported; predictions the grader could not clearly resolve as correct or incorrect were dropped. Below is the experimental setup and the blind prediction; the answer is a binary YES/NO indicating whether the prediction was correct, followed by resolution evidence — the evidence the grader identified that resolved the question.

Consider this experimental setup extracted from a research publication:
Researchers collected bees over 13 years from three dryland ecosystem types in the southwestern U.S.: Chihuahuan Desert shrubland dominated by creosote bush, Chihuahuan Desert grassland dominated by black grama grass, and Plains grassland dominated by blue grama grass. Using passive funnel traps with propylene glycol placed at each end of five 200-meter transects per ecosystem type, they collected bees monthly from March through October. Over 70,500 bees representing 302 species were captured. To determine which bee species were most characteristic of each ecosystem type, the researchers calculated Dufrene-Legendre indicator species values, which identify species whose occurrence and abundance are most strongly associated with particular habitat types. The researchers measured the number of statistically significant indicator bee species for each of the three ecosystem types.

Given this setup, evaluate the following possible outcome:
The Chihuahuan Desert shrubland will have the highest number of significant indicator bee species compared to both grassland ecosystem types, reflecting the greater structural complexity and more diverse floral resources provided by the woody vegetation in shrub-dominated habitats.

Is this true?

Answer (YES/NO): YES